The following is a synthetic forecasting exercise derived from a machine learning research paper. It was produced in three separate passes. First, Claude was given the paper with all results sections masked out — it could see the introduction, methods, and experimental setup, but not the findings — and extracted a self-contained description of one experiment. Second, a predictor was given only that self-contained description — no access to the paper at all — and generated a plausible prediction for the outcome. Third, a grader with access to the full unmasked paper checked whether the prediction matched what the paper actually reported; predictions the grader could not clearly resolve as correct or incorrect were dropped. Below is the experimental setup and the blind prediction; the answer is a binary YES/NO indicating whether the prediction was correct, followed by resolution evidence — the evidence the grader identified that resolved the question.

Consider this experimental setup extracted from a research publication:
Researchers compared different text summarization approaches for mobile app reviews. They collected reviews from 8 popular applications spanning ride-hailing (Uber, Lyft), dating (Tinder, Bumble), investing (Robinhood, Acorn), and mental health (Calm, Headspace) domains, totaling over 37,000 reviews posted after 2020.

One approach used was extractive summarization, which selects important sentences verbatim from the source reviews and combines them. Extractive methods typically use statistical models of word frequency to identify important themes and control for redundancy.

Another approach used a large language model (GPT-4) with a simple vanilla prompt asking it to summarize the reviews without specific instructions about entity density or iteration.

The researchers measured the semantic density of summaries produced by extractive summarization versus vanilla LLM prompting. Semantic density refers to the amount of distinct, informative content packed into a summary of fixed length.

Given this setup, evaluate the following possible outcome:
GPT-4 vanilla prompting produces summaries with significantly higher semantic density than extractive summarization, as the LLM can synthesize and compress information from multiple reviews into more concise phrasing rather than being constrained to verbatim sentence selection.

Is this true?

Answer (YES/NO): YES